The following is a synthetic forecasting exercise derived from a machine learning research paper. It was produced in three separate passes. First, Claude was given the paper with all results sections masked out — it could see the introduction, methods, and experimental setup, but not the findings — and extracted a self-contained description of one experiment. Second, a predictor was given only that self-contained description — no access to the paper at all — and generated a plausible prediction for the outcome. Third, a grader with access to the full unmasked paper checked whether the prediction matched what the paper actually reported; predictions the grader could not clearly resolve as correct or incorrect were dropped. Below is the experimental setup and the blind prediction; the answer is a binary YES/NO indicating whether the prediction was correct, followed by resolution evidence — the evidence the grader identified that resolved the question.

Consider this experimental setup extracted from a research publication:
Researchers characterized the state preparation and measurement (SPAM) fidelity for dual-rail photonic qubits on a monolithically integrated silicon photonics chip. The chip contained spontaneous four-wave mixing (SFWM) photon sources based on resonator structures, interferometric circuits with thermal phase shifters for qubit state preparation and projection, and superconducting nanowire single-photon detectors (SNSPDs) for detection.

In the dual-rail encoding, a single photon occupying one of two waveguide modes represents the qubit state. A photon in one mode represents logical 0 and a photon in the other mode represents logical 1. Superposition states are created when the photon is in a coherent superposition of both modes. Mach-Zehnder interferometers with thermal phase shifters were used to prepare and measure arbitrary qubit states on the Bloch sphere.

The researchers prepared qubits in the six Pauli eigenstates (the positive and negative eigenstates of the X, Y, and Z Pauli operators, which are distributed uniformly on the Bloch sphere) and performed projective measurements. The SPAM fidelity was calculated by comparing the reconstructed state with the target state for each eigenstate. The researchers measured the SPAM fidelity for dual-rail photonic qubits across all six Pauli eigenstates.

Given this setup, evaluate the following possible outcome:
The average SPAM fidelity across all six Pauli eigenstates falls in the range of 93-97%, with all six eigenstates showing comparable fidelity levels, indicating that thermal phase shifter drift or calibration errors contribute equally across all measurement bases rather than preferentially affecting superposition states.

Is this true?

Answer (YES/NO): NO